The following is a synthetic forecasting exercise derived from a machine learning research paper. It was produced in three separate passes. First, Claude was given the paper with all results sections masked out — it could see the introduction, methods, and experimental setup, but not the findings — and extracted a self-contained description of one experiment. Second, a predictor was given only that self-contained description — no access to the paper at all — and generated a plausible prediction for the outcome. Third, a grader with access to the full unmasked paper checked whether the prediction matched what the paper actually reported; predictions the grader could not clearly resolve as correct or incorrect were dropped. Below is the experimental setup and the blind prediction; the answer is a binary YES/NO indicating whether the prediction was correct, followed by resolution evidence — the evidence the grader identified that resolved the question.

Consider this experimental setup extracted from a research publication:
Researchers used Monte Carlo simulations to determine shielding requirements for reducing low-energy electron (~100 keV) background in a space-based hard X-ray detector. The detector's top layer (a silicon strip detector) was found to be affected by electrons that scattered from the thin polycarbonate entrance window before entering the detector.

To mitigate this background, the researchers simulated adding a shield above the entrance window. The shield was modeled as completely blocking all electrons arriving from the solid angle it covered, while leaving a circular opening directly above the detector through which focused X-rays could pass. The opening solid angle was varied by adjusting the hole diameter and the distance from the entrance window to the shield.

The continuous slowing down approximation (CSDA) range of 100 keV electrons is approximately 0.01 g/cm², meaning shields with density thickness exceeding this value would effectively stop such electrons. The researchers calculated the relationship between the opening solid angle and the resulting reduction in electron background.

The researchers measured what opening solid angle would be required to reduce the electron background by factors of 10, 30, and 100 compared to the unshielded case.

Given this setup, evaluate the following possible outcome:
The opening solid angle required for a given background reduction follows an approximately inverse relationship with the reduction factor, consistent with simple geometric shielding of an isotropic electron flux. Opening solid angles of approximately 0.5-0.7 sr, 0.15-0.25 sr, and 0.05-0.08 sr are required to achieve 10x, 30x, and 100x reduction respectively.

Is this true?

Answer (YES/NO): NO